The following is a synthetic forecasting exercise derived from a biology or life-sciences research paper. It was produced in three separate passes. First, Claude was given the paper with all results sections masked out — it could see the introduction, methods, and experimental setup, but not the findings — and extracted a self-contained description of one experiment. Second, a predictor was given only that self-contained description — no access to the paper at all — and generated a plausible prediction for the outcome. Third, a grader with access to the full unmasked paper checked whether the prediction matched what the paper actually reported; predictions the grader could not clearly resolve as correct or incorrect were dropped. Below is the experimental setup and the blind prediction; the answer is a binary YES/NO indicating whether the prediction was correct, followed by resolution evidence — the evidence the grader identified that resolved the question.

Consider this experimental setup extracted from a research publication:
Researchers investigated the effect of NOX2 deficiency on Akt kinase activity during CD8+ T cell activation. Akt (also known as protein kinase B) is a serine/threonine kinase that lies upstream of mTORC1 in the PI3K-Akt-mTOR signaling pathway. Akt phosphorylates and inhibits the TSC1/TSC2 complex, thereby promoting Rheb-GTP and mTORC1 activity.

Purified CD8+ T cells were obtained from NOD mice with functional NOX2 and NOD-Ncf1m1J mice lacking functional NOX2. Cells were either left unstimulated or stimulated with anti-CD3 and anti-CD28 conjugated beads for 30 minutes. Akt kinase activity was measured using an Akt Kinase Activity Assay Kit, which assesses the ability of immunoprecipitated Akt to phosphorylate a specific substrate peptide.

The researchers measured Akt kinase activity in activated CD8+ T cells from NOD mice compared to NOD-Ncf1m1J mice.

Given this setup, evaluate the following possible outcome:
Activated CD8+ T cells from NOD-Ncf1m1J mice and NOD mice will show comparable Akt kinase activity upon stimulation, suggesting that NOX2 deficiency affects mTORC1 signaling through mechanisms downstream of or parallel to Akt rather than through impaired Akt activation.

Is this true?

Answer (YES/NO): YES